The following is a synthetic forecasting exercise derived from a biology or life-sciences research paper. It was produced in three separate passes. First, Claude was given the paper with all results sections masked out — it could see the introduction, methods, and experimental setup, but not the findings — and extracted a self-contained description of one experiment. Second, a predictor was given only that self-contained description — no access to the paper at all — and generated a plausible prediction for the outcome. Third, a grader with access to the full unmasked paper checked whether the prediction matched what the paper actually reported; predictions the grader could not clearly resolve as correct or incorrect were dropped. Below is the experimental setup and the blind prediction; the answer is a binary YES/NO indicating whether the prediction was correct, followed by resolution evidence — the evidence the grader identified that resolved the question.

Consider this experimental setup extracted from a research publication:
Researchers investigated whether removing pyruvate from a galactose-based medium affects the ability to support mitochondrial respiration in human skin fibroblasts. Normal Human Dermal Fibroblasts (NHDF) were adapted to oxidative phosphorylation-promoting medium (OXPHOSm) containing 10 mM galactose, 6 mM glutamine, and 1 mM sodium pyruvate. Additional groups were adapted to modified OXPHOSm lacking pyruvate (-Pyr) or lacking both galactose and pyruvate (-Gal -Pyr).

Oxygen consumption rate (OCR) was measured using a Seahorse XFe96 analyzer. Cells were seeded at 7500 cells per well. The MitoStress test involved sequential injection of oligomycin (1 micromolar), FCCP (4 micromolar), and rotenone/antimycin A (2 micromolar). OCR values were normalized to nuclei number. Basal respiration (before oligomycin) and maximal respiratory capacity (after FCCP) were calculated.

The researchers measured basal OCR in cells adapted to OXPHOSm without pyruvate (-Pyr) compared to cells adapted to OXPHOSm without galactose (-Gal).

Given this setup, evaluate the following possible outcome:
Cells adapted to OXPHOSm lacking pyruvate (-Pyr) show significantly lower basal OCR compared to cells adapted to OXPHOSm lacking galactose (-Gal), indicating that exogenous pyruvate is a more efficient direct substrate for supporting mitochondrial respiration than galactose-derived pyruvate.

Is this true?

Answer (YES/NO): NO